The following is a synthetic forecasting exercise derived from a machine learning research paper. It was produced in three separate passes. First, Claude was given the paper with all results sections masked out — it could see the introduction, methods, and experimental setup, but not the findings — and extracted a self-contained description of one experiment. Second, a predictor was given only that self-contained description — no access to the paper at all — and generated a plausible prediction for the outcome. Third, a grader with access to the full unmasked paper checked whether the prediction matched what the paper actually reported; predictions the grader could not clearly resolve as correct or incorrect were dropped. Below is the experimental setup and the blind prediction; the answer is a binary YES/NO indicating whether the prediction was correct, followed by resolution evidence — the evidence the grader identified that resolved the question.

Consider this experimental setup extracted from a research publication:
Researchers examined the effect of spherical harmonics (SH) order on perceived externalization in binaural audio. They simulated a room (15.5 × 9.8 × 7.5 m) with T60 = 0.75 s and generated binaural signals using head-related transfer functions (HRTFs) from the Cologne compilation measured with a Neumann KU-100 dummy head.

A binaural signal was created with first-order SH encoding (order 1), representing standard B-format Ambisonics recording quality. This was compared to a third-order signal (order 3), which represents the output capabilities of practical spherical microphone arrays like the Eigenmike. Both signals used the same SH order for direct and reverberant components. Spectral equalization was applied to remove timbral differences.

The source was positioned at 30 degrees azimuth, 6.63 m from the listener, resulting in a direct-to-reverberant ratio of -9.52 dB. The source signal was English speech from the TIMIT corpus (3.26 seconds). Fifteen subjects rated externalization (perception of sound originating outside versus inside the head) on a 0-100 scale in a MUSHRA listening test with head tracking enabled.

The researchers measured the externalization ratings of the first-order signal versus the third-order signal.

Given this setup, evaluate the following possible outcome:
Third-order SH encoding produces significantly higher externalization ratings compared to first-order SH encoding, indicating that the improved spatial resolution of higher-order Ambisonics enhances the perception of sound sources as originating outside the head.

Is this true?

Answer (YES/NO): YES